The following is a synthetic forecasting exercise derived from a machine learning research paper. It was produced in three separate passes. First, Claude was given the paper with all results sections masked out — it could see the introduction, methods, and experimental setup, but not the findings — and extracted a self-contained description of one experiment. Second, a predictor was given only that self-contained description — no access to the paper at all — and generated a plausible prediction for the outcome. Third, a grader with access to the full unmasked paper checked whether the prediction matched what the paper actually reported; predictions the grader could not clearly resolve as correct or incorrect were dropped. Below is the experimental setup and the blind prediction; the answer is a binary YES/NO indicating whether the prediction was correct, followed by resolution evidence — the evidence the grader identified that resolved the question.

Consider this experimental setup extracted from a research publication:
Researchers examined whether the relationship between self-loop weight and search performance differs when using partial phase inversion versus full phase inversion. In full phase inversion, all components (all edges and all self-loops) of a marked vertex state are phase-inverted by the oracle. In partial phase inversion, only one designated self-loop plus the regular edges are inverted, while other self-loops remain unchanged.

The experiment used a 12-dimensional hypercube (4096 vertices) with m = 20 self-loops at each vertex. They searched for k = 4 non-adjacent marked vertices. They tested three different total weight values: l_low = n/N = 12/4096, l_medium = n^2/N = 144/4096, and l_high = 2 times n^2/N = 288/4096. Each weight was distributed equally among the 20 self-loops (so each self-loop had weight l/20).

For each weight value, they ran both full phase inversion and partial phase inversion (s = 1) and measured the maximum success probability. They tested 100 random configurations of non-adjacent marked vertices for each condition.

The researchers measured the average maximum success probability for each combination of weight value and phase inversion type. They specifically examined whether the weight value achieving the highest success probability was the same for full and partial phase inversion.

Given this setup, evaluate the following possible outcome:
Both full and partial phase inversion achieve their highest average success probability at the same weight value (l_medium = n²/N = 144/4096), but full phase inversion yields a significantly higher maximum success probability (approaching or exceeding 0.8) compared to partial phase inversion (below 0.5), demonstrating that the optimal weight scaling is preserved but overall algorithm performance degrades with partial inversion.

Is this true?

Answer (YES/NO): NO